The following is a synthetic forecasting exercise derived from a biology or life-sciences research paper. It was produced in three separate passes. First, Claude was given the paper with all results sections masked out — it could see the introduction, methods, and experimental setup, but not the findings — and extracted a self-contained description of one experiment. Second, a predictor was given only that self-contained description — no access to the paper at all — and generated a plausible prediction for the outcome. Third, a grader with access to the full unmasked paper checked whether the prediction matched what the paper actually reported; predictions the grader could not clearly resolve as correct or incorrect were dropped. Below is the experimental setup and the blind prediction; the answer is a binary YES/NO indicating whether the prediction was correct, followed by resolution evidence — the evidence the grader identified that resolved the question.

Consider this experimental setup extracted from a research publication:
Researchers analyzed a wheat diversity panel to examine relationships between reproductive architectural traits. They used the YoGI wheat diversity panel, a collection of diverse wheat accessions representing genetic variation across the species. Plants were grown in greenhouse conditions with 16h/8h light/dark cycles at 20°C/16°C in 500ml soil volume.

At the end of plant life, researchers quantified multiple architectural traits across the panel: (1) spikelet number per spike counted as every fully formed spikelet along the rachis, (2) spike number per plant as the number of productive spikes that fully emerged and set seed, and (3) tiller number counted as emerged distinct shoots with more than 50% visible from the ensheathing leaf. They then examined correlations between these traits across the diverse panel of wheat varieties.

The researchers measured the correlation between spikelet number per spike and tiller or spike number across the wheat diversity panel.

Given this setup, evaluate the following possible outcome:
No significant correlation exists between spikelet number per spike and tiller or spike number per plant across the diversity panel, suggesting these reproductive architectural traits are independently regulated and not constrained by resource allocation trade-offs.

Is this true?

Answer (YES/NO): NO